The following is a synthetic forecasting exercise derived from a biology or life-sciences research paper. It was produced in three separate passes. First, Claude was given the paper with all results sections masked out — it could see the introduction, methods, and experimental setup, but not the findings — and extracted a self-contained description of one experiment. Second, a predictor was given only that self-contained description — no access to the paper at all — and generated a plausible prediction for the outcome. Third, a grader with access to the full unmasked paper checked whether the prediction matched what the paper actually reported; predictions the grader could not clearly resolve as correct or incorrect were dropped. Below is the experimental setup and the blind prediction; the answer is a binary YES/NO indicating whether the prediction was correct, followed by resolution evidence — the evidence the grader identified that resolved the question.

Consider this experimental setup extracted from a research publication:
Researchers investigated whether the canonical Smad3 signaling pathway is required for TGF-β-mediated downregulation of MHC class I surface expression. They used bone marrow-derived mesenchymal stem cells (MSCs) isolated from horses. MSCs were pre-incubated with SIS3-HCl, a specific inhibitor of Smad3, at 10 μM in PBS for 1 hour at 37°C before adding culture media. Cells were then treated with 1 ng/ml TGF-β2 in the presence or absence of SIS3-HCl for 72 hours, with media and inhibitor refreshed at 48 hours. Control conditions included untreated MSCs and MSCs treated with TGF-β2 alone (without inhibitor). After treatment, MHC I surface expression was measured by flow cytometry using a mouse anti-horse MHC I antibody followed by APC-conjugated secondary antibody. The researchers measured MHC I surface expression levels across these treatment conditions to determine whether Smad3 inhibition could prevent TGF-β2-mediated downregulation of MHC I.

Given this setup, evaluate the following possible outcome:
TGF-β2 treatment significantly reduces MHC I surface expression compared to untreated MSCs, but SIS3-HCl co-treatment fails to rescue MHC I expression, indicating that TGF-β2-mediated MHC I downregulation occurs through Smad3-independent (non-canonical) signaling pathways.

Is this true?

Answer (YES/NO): NO